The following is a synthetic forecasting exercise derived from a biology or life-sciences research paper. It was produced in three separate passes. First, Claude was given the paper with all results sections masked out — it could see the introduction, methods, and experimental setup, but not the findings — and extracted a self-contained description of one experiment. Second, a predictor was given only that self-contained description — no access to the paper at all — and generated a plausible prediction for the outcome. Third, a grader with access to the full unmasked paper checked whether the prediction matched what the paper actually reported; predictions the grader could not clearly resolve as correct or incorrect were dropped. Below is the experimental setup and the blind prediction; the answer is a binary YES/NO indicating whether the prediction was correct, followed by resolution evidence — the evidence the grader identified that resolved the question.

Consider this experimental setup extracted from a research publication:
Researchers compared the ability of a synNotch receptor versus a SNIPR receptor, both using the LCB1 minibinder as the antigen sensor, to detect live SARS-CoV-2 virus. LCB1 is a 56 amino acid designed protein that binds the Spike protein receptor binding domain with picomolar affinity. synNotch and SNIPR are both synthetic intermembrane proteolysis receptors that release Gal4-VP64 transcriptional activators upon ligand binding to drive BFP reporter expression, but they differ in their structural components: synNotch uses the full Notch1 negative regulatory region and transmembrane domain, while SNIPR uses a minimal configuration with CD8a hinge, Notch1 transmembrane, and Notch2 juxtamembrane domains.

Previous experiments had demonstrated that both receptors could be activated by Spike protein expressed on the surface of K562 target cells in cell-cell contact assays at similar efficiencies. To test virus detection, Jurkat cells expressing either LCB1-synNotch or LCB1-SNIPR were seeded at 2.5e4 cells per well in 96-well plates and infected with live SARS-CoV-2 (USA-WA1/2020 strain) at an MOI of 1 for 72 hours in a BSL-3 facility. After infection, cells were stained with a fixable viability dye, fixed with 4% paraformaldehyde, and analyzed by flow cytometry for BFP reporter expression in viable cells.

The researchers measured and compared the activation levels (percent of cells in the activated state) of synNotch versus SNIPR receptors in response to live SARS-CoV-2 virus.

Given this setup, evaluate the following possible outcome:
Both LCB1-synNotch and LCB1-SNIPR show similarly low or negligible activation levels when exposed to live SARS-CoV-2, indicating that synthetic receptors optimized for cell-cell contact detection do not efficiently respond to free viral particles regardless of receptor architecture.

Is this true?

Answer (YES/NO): NO